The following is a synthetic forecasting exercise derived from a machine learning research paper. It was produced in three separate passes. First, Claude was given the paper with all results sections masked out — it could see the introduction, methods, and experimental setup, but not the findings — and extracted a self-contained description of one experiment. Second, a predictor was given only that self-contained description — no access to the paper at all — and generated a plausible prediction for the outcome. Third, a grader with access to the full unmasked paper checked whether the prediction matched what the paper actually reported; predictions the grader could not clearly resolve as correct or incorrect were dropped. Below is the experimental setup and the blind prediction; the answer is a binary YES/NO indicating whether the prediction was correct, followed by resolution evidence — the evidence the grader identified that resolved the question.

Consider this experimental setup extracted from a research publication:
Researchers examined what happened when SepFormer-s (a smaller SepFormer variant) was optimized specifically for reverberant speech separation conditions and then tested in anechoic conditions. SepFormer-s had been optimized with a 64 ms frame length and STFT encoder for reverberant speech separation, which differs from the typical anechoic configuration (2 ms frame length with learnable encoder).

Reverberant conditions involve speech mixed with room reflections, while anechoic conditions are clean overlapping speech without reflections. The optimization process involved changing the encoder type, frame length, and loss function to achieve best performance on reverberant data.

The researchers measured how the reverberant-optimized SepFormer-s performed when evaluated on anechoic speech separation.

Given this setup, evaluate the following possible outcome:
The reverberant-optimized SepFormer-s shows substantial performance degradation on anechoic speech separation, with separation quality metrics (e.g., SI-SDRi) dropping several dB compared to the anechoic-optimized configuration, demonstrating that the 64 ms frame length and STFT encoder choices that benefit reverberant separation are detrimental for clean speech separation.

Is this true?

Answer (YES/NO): YES